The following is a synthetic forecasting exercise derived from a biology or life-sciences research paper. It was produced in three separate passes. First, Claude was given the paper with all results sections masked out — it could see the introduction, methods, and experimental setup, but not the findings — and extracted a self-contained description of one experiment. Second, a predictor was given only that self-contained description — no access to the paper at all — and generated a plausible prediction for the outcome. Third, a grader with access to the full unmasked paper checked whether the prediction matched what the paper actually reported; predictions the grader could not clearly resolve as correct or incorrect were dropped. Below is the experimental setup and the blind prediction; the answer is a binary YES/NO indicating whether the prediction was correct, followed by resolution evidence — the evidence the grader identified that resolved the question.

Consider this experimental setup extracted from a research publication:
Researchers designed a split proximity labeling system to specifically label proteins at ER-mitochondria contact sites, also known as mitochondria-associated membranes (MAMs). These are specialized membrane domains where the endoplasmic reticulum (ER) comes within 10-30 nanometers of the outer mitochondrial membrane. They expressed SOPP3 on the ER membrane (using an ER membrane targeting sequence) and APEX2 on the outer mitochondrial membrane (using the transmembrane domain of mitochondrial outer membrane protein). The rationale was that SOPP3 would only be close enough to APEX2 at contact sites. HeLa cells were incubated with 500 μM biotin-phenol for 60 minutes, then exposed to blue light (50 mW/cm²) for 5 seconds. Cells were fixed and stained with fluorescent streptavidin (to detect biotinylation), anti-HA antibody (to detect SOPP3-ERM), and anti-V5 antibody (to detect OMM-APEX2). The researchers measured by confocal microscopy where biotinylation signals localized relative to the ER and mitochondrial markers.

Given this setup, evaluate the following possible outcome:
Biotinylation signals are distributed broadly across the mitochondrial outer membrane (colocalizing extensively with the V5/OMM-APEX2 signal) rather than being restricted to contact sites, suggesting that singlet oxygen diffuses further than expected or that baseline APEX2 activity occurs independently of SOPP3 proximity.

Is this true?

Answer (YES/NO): NO